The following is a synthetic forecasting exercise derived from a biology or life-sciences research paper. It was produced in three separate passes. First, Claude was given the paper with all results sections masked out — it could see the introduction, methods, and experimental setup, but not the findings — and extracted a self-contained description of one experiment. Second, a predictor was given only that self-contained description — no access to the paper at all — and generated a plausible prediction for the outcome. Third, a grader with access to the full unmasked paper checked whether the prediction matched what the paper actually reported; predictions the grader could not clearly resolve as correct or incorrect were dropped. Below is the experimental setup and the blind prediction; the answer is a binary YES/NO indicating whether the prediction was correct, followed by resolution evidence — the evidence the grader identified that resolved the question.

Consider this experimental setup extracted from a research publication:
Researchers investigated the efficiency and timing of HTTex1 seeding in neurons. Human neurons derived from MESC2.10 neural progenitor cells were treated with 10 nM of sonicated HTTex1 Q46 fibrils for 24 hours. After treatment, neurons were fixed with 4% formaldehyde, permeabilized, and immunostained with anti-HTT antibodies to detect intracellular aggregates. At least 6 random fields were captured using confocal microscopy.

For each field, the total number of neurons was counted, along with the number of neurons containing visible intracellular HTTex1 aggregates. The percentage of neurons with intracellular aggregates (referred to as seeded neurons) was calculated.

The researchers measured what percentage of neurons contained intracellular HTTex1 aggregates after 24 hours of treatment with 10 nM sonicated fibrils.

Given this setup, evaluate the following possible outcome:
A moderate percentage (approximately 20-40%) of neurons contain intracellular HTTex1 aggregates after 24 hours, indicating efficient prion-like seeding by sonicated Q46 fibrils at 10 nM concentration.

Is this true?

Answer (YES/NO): NO